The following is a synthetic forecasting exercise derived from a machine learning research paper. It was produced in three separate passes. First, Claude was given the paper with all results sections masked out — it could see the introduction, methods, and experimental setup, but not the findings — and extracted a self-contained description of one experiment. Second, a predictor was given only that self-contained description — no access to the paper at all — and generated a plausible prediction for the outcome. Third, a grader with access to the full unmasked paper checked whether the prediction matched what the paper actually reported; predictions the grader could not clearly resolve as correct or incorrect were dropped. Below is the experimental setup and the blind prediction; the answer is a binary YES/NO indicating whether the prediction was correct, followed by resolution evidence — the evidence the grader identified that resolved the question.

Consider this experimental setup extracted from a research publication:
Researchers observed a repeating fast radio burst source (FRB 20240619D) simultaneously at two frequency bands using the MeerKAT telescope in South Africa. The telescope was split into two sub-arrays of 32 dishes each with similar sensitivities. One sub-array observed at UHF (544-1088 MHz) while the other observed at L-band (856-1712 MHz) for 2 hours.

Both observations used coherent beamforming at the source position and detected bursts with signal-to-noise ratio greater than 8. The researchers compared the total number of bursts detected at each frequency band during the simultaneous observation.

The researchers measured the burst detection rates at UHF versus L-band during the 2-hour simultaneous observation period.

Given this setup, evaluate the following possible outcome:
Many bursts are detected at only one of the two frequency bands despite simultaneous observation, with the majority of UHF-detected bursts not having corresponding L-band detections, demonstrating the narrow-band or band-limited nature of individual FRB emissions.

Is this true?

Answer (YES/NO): YES